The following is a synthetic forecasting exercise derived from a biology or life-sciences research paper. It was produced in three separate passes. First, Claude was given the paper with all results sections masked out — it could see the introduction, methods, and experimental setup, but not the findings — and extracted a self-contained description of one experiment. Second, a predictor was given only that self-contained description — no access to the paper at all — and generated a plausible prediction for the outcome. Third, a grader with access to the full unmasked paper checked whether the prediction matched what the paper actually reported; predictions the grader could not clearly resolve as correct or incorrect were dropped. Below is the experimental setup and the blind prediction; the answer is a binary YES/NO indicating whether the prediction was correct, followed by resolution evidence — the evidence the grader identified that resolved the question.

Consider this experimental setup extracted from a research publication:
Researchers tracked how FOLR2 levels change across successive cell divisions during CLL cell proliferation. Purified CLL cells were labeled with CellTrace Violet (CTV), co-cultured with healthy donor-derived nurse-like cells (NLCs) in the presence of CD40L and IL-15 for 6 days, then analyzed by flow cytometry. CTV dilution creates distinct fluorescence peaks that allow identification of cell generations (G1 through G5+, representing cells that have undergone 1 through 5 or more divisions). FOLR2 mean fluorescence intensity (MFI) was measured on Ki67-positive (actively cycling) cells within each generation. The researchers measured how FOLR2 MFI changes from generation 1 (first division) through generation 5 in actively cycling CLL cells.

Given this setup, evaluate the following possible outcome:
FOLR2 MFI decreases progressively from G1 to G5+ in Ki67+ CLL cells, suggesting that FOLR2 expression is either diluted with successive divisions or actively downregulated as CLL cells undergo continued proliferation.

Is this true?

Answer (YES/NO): NO